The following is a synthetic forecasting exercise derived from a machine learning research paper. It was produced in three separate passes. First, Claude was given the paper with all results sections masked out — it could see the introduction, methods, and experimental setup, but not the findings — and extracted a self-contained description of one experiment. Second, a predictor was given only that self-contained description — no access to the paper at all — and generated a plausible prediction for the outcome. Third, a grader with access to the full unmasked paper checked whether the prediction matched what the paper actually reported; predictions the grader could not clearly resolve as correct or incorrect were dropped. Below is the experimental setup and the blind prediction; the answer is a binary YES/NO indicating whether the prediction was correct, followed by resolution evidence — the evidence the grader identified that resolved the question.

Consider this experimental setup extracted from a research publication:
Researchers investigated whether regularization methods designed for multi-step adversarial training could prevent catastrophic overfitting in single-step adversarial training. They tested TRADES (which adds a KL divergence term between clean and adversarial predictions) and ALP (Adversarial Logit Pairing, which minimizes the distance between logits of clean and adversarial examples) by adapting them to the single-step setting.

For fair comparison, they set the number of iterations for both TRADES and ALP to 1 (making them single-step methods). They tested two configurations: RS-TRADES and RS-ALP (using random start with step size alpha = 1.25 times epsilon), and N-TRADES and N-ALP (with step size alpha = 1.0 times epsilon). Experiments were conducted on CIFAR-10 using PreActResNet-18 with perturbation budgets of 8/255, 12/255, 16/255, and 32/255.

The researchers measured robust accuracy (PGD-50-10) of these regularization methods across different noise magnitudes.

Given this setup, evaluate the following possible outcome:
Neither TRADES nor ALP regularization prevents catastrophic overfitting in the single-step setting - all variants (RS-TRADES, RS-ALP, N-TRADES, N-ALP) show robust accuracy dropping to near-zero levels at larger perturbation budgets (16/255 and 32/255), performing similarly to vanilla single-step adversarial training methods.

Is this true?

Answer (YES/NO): NO